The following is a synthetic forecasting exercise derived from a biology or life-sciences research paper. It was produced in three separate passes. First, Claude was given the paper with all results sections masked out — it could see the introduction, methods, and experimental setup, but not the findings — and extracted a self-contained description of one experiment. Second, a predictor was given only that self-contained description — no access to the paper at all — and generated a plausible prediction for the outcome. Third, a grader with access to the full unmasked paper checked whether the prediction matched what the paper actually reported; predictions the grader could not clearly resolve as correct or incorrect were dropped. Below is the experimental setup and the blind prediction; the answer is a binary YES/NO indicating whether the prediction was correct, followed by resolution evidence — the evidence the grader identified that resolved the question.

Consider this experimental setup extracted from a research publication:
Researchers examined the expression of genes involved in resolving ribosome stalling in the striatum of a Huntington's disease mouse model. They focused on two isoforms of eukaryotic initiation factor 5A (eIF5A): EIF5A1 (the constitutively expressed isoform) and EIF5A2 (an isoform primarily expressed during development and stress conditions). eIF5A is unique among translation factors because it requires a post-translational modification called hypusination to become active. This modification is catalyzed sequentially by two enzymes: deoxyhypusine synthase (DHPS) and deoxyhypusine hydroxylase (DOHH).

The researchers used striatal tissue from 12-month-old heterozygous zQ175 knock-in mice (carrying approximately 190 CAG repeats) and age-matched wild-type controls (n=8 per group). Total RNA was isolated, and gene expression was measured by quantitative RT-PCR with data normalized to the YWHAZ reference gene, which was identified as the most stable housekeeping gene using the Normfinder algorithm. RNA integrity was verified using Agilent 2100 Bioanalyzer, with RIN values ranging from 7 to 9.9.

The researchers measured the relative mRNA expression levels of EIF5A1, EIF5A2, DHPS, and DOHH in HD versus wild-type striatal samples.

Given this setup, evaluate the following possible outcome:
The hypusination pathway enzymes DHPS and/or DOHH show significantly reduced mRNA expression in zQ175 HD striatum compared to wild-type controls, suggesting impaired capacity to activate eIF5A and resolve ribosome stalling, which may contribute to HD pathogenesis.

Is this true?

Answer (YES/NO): NO